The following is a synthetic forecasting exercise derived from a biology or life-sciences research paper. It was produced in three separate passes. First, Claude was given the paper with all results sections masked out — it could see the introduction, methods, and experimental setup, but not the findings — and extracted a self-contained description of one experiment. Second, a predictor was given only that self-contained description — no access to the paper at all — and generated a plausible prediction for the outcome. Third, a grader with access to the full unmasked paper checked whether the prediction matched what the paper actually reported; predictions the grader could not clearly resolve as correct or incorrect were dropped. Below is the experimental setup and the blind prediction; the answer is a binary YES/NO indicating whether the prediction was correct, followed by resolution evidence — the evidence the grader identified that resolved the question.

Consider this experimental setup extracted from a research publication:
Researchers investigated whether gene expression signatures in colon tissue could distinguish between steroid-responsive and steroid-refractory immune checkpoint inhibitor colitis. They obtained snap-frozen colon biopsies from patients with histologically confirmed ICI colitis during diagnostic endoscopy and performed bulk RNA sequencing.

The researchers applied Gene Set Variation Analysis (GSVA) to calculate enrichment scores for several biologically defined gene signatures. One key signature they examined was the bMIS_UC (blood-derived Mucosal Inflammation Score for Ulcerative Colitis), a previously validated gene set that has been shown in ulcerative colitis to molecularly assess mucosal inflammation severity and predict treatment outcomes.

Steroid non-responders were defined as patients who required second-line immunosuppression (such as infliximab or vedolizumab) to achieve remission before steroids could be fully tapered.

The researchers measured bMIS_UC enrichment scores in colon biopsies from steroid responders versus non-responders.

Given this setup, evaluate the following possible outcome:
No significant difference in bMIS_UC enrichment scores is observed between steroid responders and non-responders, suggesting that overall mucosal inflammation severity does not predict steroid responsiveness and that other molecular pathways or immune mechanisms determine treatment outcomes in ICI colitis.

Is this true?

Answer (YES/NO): YES